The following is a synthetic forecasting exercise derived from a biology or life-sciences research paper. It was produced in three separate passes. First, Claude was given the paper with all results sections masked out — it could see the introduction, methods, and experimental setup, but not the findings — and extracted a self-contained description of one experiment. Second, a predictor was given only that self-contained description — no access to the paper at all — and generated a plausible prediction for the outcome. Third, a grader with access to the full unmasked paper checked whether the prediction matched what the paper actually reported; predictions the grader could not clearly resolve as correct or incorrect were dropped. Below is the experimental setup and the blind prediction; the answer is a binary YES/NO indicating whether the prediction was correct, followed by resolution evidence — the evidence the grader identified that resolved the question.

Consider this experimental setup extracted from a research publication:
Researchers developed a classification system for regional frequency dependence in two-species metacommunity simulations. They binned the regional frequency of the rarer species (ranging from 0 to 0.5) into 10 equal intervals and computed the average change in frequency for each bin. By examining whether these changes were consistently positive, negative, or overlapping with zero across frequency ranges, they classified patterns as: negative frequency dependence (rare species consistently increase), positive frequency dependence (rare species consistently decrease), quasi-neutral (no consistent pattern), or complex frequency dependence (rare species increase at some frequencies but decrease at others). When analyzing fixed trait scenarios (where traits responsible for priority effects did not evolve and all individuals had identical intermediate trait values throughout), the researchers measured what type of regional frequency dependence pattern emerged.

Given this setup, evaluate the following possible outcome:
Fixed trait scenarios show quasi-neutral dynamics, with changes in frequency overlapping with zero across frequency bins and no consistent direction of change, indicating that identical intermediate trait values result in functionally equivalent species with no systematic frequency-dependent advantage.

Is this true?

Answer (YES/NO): NO